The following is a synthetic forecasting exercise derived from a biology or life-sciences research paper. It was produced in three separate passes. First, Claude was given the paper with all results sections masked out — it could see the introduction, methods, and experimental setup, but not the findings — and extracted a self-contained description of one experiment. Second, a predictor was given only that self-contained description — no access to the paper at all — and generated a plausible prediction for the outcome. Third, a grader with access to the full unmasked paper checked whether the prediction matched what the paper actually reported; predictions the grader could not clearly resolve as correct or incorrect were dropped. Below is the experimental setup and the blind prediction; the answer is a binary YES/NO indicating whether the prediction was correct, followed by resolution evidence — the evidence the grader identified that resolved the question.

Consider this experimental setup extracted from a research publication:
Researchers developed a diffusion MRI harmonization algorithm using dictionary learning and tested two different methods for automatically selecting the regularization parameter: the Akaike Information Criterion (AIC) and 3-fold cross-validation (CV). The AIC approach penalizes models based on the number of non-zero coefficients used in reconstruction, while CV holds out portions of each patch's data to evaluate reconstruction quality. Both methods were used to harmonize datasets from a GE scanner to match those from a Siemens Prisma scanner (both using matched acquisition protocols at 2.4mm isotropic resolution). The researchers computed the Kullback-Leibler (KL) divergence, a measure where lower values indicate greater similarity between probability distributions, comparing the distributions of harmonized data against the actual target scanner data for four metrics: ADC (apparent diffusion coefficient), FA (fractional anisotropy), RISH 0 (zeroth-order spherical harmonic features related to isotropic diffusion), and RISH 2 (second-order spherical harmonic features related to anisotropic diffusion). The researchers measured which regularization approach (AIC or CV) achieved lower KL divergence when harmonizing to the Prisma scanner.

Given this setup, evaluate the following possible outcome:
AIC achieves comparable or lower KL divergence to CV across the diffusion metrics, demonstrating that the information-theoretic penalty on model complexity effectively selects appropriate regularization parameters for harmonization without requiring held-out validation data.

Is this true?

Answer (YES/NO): YES